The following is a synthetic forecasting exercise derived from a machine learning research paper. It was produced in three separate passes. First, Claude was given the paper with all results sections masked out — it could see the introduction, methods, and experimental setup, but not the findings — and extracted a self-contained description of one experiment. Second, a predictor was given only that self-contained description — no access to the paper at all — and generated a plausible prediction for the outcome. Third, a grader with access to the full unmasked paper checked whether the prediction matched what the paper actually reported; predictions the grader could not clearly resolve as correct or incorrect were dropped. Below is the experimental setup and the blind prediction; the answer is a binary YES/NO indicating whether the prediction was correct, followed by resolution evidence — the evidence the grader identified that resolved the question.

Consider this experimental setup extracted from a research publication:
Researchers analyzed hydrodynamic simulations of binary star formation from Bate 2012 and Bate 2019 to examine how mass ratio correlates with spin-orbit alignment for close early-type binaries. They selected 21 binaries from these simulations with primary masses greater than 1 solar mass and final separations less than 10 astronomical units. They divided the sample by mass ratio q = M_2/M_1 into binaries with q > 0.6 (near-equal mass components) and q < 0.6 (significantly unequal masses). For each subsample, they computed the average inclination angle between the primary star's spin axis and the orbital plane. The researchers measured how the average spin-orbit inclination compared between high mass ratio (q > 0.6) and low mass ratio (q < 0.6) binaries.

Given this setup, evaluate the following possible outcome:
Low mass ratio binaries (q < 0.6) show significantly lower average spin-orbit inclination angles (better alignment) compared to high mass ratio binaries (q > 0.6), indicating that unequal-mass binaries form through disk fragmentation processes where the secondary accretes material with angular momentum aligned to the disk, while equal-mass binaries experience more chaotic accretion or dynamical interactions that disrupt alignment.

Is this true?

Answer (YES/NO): YES